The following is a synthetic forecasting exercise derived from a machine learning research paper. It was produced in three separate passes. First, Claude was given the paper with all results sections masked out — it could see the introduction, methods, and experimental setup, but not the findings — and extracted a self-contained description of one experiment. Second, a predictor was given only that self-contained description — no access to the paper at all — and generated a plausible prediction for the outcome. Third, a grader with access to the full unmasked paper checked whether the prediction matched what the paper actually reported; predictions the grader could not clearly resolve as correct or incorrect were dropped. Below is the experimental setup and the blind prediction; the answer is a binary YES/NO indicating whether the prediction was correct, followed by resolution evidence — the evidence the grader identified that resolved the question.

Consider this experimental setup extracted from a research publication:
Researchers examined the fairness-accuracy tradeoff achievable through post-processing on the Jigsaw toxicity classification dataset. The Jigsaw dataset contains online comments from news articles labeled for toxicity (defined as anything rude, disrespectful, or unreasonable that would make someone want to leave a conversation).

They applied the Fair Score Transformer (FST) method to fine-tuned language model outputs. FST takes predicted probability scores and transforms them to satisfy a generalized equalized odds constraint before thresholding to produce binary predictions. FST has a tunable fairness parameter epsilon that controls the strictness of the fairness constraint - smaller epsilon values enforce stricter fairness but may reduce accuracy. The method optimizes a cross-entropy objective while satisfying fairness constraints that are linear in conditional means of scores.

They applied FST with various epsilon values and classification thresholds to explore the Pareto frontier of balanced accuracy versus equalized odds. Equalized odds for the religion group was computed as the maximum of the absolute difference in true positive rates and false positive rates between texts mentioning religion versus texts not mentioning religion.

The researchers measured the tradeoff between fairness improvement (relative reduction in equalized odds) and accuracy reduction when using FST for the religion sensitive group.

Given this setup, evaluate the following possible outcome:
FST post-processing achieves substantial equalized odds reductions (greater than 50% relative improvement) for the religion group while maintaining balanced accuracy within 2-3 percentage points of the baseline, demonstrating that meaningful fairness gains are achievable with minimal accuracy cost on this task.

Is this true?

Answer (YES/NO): NO